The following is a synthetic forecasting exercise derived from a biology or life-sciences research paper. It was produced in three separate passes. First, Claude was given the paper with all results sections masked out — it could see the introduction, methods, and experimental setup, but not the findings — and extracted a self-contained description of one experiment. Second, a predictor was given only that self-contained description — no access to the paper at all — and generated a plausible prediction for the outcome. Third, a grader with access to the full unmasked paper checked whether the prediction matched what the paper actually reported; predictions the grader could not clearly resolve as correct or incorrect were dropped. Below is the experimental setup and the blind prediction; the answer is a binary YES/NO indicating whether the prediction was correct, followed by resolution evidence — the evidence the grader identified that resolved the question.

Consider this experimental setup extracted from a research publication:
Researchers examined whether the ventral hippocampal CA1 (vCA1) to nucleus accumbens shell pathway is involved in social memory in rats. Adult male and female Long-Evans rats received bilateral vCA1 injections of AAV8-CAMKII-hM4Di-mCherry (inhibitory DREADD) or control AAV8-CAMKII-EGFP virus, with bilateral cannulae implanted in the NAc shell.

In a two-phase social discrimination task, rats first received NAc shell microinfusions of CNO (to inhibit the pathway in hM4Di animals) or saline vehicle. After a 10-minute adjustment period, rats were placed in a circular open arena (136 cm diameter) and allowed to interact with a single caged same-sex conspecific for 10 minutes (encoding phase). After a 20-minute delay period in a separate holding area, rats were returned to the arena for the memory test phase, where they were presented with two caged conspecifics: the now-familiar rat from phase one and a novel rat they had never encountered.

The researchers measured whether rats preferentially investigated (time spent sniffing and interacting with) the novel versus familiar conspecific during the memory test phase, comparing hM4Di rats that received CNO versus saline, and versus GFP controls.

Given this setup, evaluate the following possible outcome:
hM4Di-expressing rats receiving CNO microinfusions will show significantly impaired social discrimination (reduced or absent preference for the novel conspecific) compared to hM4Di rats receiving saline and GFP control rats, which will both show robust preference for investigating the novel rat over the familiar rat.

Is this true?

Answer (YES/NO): YES